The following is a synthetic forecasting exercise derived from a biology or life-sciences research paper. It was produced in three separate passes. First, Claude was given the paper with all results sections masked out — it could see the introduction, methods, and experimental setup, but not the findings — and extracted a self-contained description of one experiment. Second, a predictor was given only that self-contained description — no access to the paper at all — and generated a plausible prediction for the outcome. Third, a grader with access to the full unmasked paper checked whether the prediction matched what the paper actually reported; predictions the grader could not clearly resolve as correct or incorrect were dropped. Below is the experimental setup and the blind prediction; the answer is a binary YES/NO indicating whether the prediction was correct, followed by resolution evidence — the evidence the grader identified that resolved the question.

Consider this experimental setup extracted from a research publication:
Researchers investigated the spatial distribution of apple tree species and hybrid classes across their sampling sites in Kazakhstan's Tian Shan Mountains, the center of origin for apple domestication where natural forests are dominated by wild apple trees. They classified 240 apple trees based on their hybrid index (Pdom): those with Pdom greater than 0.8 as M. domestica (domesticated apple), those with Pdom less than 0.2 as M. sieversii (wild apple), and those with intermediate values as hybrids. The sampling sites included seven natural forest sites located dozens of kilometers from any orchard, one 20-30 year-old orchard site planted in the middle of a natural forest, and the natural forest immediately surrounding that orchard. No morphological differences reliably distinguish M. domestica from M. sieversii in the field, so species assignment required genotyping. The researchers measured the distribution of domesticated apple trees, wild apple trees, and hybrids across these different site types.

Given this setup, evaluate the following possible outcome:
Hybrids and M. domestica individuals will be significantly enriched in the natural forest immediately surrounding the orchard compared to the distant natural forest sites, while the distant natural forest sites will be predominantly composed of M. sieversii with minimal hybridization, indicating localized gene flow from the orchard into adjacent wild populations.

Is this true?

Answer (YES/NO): NO